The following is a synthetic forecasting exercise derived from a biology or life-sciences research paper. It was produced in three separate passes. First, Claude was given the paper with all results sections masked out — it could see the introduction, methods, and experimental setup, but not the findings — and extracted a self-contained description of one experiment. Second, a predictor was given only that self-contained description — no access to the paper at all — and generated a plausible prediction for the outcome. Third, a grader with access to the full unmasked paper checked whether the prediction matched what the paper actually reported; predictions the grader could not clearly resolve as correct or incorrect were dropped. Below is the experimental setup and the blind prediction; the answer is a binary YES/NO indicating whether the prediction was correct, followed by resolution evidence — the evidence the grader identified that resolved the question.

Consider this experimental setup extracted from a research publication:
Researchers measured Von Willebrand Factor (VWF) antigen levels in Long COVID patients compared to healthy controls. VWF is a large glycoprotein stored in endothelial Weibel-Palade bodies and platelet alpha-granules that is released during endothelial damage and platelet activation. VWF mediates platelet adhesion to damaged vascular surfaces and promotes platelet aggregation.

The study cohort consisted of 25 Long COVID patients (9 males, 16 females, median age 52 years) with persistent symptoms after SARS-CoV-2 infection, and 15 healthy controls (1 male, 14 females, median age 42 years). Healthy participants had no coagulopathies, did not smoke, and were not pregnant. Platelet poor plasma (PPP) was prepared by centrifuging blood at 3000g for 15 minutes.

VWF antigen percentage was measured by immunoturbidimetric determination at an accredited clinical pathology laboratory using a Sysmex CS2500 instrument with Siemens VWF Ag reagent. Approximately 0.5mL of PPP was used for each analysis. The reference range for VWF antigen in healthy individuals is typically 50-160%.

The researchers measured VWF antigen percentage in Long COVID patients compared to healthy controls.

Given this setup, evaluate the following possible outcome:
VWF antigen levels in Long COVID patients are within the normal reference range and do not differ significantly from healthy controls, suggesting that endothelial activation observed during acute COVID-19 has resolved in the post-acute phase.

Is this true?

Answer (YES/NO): NO